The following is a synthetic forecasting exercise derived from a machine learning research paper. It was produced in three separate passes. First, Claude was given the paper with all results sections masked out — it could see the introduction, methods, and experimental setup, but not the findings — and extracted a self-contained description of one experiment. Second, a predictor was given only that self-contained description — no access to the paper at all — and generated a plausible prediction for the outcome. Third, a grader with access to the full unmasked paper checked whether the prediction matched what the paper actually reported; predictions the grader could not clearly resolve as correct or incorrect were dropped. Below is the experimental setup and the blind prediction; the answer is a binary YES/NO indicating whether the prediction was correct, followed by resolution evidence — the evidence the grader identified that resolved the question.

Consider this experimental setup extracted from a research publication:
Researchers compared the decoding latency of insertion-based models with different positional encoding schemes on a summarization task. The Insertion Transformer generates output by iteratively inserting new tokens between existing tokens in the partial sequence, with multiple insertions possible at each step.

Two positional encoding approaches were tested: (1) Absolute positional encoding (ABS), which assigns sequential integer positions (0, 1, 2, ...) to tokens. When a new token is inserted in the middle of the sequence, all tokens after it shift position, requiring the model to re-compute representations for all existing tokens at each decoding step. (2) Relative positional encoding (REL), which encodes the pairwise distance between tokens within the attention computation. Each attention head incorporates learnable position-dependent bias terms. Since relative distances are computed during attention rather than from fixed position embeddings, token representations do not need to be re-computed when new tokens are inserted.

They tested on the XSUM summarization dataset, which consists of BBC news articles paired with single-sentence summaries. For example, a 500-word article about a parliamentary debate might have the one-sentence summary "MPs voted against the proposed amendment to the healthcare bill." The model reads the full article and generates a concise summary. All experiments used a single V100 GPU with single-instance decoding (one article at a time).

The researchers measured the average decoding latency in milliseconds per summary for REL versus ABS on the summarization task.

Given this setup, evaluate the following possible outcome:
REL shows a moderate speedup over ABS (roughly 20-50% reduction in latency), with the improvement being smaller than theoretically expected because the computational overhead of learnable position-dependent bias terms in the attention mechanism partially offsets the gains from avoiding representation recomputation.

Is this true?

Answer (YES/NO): NO